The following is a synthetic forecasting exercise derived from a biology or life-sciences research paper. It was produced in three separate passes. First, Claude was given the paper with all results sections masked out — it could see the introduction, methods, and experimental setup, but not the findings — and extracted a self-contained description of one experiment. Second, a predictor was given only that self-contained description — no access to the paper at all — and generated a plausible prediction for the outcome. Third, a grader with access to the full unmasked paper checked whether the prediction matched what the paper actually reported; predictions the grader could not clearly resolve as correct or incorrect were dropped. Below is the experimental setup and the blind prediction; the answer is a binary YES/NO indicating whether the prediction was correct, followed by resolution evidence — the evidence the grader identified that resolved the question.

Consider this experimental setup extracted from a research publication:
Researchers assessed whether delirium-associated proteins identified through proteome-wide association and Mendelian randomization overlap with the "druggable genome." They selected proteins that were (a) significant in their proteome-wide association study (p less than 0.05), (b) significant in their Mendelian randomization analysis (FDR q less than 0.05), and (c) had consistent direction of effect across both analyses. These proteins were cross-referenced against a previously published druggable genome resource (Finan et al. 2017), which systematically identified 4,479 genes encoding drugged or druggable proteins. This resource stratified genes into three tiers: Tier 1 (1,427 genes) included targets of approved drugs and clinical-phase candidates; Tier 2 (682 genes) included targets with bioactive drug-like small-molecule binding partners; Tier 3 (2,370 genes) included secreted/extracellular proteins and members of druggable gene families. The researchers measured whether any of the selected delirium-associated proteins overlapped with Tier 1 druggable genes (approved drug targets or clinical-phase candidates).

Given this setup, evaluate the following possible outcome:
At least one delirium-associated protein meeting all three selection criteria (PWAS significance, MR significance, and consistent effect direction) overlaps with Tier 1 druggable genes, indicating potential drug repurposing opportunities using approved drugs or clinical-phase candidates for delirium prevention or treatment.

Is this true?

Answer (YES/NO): YES